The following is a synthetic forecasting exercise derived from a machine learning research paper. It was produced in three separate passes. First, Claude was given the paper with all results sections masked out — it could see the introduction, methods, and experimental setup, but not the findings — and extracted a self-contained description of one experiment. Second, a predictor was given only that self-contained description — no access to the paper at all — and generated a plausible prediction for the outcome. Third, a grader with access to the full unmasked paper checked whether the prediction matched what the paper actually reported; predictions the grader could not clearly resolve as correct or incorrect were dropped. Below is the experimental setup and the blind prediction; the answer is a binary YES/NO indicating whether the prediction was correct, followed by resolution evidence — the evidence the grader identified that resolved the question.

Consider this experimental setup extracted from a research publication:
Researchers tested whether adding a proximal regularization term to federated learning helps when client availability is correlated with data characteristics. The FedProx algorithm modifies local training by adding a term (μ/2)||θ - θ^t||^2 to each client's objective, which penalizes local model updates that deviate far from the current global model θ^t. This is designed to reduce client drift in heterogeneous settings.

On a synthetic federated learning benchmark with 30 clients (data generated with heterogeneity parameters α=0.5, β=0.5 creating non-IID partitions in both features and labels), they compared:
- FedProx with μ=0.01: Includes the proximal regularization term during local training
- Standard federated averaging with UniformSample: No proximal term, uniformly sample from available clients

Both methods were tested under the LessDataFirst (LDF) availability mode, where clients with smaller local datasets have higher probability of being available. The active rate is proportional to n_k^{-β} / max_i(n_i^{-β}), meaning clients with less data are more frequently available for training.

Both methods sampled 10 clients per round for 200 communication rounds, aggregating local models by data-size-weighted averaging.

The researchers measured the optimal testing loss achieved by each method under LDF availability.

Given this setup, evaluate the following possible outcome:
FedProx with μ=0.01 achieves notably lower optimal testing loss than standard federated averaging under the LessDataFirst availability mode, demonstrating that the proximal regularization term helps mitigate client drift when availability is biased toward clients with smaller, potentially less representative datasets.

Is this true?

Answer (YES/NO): NO